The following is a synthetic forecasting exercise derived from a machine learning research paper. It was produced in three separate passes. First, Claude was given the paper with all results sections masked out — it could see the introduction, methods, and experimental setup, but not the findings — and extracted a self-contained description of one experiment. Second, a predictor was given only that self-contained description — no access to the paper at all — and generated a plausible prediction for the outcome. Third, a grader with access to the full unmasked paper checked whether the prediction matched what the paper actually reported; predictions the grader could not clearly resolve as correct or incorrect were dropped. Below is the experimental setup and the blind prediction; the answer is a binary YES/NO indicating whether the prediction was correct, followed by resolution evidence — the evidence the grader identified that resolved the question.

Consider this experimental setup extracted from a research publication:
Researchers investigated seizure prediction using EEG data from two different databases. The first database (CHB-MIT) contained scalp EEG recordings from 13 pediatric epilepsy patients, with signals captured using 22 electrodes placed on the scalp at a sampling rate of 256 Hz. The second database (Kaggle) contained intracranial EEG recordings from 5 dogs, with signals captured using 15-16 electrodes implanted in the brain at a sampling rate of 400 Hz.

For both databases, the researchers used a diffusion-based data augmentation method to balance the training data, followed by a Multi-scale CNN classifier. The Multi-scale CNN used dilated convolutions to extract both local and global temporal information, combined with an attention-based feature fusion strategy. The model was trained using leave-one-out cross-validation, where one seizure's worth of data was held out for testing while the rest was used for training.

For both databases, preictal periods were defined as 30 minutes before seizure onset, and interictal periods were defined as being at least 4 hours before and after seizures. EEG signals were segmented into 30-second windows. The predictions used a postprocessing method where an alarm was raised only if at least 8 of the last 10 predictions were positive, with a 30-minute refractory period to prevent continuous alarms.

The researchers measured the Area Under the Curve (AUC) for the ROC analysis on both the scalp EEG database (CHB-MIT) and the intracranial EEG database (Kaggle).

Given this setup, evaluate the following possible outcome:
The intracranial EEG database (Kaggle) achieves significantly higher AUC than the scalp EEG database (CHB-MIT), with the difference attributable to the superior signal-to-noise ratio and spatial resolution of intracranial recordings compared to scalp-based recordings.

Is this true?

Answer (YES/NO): NO